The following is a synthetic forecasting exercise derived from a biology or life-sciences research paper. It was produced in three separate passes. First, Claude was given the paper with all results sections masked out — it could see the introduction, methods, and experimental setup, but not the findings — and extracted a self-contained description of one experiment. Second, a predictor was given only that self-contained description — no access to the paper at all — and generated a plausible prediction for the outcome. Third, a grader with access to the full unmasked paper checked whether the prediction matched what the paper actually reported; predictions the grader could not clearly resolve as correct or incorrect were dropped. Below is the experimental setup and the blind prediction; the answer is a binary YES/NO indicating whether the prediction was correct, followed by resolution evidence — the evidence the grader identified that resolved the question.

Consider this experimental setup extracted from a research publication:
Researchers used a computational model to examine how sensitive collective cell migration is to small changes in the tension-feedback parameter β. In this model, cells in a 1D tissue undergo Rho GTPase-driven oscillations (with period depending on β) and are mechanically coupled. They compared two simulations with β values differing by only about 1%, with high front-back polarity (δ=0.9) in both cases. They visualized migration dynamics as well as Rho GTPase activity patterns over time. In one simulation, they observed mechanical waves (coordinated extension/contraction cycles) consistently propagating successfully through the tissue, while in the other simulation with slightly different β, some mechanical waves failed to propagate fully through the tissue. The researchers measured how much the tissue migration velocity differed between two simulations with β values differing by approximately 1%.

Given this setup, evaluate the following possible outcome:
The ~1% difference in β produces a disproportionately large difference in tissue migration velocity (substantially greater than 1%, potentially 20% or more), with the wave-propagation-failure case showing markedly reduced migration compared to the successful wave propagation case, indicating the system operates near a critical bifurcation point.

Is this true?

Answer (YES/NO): YES